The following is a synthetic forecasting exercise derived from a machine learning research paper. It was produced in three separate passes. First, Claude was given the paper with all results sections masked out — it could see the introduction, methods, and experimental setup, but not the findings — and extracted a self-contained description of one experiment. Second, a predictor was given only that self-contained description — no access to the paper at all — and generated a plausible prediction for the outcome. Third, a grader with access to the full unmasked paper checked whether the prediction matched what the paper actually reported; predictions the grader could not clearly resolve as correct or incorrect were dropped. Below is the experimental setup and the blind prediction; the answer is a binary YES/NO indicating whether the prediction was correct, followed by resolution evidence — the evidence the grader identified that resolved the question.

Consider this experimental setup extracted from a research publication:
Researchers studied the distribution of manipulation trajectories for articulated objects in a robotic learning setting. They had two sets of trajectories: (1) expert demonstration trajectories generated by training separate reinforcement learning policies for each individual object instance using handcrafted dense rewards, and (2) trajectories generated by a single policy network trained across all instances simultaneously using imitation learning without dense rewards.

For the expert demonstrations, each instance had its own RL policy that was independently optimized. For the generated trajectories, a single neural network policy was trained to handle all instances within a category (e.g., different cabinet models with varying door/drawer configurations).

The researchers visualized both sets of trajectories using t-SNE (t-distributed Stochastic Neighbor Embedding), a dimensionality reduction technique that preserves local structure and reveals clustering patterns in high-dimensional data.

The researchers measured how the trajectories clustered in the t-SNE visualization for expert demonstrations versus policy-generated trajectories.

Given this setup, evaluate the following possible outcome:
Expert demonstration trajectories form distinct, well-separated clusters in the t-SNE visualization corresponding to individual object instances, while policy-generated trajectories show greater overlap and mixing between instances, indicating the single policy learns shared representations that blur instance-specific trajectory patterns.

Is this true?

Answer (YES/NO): YES